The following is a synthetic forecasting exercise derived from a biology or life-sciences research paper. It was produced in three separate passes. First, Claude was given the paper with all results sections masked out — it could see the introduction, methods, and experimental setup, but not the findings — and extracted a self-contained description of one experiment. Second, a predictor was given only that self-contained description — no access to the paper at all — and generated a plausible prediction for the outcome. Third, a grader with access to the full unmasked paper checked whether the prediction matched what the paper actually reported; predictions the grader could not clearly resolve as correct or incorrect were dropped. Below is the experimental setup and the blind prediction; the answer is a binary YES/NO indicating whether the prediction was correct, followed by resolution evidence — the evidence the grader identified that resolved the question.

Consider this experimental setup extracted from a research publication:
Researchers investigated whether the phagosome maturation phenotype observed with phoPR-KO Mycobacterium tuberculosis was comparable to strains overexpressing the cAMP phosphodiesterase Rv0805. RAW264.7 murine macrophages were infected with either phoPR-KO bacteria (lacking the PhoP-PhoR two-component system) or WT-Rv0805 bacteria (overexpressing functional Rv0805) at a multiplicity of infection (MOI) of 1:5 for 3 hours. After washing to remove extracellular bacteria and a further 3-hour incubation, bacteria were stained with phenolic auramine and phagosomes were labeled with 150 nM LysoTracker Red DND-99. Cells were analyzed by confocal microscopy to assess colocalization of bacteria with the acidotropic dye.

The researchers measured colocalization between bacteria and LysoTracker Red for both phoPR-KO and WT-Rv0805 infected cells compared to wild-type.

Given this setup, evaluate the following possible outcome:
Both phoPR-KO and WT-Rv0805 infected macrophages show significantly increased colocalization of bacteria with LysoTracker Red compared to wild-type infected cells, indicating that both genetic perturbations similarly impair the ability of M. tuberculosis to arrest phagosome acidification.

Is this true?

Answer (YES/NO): YES